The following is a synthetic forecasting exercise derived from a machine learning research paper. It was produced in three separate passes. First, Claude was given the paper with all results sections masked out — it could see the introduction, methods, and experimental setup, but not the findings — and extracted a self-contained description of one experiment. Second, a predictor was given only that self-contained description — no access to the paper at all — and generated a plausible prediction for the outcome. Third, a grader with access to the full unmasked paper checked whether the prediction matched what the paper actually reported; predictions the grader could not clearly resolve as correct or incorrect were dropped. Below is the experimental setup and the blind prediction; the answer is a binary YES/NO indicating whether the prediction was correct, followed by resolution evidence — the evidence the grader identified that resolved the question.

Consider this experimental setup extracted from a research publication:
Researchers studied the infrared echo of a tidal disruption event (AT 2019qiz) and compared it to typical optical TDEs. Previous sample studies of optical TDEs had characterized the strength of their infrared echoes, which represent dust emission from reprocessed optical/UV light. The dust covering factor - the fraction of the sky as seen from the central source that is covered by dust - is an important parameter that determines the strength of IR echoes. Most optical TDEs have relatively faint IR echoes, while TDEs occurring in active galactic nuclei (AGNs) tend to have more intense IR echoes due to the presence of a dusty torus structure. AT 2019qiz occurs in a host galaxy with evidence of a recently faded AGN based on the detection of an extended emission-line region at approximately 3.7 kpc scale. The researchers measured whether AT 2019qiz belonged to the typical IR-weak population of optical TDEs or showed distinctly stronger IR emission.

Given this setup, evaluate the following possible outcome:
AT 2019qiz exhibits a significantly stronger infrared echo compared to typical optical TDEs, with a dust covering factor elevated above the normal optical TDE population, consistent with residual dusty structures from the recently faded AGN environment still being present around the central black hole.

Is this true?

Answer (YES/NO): YES